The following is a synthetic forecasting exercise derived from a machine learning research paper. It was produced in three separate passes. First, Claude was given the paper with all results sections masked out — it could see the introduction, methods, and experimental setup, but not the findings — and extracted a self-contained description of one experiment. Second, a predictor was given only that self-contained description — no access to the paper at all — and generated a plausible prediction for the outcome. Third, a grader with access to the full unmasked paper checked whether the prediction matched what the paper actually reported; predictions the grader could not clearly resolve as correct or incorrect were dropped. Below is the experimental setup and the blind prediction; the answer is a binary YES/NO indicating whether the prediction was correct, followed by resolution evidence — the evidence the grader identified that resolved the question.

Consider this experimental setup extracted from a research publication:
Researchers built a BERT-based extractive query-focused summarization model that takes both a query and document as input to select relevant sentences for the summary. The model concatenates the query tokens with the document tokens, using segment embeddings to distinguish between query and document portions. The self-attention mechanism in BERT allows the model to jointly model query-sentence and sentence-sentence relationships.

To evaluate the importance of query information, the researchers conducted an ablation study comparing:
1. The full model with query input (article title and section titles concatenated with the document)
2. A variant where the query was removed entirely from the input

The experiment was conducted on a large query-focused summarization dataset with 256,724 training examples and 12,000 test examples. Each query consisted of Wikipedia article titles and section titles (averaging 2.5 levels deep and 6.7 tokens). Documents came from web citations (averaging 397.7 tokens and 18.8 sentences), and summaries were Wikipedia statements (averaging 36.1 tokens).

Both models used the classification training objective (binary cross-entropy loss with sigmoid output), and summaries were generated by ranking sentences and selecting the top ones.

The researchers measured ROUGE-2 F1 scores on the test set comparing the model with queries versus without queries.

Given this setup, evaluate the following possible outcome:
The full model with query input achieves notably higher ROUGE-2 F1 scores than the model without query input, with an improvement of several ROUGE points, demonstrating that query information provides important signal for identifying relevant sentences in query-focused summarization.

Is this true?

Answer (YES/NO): NO